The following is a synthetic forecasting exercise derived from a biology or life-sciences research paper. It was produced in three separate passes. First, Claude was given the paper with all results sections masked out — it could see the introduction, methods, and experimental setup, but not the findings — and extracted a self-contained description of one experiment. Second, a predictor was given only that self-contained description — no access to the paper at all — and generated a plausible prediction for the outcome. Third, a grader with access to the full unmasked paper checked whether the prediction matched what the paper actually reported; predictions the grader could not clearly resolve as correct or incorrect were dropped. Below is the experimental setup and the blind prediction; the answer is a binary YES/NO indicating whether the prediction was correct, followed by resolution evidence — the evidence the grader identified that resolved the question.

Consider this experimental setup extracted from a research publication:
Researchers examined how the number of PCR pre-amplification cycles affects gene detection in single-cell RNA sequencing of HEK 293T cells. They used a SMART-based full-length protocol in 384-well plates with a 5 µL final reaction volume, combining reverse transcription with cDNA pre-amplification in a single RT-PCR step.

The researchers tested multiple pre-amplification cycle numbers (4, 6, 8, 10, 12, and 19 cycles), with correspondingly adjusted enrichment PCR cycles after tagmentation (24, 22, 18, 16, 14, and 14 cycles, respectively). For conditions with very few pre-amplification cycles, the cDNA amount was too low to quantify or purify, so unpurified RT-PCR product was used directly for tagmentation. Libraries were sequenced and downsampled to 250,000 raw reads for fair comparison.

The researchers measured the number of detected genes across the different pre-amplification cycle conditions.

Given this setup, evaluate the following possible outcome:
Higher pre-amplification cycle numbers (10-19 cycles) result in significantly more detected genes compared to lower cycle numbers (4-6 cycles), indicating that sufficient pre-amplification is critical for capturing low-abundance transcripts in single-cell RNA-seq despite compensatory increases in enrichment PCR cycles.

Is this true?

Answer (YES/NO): NO